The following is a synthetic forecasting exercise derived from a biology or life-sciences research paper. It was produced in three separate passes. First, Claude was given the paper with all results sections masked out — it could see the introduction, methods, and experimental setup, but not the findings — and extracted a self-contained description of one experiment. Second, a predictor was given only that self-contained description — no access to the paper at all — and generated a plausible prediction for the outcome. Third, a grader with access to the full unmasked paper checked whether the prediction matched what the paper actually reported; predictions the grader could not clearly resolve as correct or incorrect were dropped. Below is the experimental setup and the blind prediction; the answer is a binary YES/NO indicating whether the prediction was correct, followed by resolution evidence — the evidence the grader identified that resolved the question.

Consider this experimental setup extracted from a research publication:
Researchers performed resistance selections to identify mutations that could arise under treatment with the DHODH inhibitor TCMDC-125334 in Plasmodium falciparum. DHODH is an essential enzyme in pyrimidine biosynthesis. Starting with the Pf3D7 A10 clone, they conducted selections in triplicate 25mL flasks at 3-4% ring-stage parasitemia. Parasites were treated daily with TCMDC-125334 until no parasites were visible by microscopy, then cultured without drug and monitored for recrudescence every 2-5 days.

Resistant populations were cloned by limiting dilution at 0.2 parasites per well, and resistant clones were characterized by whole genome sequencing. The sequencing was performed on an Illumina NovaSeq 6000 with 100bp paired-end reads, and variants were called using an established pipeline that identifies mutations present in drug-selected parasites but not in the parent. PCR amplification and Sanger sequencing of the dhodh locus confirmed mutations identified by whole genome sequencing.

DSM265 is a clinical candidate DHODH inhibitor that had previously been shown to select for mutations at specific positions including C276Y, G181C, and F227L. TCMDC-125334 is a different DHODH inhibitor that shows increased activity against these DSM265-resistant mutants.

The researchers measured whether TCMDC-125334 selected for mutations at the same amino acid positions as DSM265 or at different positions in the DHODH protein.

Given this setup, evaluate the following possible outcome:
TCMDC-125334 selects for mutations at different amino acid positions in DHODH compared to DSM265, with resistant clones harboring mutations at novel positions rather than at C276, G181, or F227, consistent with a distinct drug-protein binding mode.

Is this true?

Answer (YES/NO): YES